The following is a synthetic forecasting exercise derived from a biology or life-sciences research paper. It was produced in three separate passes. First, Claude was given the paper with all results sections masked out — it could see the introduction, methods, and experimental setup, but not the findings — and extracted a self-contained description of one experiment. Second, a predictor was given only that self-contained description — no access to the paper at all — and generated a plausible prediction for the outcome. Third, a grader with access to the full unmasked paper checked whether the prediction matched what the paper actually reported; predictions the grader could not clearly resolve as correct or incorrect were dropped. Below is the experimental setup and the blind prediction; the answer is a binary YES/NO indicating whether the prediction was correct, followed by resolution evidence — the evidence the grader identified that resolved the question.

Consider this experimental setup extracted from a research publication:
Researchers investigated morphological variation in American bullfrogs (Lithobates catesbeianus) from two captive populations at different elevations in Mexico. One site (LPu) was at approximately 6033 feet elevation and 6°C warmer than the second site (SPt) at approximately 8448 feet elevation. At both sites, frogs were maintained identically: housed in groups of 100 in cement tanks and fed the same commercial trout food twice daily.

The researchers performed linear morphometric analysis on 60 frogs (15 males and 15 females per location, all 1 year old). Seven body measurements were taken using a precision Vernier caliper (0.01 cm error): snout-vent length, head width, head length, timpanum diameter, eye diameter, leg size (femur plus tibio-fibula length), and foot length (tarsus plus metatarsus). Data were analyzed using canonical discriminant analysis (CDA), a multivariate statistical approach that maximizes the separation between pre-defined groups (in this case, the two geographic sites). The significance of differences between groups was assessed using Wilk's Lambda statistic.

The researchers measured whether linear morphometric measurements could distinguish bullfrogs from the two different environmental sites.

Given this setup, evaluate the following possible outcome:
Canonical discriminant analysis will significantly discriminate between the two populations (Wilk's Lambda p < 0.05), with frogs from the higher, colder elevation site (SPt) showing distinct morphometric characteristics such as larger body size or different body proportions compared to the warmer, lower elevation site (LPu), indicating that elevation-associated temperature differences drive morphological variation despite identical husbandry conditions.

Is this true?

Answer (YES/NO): NO